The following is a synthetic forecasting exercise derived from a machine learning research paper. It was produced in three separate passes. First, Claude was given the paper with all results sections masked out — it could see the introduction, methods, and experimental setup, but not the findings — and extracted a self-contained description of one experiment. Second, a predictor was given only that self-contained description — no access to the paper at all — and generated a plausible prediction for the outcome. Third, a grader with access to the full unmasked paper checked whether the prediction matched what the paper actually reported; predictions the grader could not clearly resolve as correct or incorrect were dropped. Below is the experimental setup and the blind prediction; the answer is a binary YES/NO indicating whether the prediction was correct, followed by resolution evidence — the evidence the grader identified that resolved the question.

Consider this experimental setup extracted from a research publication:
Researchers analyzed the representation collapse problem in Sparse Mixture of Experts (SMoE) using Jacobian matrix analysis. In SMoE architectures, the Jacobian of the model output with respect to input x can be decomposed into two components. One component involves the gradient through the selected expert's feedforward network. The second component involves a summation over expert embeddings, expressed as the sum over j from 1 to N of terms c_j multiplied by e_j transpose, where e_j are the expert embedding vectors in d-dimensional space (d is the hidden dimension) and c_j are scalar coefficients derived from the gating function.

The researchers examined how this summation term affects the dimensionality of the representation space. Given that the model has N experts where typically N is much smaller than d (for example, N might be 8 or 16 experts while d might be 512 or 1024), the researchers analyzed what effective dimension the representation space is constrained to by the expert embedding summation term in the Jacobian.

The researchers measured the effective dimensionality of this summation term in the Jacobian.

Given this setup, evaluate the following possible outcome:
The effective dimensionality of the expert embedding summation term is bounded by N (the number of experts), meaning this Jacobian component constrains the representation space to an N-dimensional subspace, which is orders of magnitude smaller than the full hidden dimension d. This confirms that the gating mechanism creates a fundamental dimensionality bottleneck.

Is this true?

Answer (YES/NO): YES